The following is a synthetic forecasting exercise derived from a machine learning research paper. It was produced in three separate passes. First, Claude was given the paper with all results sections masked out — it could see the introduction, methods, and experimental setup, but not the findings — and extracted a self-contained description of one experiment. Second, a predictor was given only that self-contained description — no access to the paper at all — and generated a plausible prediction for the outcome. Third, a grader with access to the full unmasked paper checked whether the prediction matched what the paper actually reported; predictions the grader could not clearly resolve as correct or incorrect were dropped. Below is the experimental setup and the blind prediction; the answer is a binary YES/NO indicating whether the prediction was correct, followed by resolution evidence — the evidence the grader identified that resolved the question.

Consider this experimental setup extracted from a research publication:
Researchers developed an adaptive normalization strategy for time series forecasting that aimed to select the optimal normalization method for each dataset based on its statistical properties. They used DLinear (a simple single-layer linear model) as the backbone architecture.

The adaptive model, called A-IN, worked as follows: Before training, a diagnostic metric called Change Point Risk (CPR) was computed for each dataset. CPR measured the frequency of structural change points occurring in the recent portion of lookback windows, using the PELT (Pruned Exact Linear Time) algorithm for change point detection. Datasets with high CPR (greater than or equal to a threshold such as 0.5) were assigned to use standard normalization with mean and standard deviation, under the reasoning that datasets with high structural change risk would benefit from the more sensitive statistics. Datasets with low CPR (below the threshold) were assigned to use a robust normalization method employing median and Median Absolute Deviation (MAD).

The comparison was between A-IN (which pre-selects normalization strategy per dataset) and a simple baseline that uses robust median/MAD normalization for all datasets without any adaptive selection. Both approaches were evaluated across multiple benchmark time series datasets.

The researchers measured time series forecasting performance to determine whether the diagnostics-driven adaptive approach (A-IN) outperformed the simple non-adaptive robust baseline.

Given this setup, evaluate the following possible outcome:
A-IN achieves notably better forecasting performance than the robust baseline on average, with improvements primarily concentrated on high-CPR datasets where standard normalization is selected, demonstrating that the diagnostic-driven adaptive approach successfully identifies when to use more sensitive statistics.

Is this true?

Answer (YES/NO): NO